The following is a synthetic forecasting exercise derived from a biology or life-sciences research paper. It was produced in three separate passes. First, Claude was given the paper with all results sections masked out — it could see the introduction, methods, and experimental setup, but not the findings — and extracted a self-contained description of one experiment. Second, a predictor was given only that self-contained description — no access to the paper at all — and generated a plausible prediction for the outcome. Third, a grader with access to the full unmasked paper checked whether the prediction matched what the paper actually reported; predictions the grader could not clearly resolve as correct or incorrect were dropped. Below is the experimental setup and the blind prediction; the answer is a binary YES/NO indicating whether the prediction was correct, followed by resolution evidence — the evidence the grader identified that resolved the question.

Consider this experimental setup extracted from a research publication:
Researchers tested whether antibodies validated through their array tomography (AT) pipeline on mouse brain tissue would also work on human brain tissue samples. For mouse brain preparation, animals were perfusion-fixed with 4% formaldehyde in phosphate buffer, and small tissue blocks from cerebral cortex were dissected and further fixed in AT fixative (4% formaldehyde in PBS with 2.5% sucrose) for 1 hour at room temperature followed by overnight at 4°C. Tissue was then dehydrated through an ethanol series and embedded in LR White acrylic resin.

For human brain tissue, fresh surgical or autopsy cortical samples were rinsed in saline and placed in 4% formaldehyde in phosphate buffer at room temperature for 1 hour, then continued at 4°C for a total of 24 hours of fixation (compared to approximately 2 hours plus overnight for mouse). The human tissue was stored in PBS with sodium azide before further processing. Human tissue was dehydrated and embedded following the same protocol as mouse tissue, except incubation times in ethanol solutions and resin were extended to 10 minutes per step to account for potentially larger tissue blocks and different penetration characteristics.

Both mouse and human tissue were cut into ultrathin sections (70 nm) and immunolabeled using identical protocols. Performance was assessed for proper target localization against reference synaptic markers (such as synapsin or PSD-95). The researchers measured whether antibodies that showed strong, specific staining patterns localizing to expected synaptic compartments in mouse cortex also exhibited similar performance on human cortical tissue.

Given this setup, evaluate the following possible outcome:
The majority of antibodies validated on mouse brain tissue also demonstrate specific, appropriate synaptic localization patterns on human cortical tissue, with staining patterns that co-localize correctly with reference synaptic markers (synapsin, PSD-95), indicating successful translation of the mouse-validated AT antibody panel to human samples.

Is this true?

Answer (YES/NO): NO